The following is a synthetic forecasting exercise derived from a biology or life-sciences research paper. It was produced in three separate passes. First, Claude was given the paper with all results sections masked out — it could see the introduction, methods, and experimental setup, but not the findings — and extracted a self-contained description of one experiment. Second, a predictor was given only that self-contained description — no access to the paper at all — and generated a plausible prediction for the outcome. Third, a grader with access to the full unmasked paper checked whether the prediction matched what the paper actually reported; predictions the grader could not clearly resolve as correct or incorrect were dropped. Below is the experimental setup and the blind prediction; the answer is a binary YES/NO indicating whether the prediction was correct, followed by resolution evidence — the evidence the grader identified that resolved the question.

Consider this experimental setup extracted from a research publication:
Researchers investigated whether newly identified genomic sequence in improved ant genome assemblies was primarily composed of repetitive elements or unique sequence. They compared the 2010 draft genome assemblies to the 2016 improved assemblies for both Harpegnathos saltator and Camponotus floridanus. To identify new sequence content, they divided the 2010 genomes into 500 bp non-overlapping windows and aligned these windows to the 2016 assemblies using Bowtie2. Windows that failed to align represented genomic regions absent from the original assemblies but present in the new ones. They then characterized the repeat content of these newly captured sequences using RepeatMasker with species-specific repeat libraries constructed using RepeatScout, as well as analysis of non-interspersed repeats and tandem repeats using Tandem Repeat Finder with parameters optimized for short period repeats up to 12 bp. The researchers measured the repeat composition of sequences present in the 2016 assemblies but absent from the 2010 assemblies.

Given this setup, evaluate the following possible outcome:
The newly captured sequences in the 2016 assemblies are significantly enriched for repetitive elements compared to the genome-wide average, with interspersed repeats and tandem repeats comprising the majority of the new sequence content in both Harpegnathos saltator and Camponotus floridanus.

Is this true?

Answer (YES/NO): NO